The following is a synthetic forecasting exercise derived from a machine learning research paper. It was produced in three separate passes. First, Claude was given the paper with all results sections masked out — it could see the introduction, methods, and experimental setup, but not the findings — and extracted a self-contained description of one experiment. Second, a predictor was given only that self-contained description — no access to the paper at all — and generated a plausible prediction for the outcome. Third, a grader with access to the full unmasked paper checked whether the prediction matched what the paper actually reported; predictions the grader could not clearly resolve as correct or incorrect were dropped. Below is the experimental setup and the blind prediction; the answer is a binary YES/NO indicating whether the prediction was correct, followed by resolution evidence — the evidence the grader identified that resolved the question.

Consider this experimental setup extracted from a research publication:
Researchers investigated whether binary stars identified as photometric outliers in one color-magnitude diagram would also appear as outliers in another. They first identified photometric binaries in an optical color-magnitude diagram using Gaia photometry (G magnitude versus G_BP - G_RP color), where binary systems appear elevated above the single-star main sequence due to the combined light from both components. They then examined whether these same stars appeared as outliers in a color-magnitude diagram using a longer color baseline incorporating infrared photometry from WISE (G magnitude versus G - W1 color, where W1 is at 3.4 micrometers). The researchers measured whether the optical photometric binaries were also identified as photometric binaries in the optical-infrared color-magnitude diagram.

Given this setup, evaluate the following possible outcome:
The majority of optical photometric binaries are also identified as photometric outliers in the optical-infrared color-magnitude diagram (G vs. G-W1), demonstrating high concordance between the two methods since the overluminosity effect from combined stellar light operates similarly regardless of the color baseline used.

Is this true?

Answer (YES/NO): YES